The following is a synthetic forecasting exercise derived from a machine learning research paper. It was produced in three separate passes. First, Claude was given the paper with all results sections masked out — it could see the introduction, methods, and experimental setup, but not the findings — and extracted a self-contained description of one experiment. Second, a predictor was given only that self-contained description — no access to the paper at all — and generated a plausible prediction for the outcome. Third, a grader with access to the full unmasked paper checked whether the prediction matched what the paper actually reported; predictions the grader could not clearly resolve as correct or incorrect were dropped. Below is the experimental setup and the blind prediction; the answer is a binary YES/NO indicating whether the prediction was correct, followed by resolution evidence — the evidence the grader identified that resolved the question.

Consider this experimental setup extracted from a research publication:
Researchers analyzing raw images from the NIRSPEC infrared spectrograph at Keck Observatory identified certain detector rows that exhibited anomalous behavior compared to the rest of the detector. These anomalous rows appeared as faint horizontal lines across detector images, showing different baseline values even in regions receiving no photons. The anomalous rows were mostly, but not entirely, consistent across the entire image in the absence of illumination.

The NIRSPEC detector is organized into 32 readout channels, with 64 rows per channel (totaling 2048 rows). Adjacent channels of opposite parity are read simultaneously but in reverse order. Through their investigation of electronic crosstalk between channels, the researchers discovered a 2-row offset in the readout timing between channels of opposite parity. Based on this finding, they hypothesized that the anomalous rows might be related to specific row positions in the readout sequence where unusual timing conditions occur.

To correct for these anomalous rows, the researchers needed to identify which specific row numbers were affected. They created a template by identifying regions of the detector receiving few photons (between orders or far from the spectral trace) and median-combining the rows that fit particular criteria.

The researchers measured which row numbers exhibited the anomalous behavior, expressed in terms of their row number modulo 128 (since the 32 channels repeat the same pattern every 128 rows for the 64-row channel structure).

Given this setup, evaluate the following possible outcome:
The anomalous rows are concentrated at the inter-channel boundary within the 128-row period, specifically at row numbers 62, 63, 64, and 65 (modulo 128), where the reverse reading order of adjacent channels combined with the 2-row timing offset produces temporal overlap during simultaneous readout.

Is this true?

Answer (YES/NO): NO